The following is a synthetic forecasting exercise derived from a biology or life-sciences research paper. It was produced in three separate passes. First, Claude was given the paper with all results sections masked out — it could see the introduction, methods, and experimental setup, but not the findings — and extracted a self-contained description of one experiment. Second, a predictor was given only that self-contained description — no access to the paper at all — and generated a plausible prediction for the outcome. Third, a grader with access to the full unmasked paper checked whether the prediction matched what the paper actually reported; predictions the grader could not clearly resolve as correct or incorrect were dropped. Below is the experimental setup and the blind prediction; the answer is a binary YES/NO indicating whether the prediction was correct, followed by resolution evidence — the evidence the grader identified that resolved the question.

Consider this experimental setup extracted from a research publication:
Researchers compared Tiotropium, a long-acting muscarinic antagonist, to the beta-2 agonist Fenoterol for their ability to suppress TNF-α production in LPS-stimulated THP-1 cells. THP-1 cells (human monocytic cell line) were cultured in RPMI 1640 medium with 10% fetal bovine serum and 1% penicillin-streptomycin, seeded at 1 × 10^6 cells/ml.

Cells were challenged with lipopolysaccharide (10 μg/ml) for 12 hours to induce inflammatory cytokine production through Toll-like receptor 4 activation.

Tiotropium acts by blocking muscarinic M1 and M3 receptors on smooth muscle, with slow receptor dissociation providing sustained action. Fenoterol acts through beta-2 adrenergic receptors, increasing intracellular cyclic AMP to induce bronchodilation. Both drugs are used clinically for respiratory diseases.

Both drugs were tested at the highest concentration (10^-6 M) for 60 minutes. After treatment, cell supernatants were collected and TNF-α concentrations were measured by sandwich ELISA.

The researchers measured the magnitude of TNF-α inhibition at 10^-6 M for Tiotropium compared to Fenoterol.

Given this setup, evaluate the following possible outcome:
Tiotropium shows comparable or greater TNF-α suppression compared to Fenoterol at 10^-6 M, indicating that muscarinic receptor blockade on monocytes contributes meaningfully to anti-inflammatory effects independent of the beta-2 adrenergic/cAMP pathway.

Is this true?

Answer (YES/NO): NO